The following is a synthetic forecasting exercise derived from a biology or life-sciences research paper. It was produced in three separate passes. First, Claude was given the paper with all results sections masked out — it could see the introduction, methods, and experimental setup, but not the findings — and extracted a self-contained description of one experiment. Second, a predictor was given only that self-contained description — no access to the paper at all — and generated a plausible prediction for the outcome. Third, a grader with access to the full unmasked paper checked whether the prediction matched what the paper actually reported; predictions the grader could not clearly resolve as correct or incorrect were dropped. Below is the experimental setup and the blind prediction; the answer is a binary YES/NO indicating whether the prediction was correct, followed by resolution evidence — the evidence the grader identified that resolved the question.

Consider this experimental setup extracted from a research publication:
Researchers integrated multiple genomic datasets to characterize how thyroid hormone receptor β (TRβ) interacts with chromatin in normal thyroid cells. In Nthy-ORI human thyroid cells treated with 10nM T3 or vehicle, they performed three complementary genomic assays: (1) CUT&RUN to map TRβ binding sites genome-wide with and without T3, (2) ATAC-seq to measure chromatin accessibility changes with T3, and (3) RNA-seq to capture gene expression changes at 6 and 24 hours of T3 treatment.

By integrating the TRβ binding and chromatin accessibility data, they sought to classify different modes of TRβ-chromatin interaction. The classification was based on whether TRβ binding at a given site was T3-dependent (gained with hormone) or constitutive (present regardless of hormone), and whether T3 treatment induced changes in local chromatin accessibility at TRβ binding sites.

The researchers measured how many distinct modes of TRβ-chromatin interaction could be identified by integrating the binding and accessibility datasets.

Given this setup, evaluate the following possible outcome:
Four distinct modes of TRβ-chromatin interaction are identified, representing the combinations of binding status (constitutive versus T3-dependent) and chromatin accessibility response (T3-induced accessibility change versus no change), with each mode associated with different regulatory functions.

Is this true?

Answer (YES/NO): NO